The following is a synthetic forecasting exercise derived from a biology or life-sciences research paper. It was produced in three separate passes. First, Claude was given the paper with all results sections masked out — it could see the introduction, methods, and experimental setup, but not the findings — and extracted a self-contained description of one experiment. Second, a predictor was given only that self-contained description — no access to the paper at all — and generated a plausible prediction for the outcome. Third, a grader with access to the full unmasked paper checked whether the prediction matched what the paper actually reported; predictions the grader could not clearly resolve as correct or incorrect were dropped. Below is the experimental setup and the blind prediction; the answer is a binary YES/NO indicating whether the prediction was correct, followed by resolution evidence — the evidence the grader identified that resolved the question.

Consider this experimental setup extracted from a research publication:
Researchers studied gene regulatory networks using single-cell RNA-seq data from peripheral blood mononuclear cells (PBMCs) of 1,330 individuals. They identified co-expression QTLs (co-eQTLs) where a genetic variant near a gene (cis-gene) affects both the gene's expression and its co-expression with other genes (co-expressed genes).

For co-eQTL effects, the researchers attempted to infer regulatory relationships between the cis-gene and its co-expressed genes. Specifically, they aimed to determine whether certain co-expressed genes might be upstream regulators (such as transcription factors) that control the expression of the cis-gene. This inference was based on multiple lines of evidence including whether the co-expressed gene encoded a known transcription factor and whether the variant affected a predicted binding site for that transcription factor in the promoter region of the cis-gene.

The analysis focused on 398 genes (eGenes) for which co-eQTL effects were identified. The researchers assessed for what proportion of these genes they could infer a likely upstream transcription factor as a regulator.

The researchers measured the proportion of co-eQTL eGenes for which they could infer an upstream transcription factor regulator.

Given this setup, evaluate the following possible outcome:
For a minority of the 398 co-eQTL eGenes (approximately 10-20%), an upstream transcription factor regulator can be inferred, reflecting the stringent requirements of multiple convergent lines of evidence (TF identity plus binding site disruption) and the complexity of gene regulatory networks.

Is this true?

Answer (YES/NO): NO